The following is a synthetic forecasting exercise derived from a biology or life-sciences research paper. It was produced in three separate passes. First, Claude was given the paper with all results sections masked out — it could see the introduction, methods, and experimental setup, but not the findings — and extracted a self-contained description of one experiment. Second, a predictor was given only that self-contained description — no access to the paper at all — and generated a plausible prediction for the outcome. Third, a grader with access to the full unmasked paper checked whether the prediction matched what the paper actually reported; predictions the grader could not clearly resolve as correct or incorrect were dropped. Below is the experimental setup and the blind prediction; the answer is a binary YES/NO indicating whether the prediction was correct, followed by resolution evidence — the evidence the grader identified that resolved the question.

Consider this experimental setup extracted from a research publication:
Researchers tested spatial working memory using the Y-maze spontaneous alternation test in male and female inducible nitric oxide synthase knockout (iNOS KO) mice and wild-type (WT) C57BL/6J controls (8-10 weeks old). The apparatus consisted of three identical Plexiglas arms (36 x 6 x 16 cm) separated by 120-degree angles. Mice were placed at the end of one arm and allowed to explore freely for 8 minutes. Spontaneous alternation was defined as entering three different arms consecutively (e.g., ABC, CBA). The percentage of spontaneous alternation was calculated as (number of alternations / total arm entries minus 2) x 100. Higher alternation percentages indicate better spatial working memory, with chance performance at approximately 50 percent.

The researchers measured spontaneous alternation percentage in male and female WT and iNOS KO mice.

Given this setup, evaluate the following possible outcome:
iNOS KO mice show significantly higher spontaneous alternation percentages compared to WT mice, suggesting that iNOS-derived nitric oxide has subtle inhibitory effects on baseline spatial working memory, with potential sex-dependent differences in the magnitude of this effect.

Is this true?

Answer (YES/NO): NO